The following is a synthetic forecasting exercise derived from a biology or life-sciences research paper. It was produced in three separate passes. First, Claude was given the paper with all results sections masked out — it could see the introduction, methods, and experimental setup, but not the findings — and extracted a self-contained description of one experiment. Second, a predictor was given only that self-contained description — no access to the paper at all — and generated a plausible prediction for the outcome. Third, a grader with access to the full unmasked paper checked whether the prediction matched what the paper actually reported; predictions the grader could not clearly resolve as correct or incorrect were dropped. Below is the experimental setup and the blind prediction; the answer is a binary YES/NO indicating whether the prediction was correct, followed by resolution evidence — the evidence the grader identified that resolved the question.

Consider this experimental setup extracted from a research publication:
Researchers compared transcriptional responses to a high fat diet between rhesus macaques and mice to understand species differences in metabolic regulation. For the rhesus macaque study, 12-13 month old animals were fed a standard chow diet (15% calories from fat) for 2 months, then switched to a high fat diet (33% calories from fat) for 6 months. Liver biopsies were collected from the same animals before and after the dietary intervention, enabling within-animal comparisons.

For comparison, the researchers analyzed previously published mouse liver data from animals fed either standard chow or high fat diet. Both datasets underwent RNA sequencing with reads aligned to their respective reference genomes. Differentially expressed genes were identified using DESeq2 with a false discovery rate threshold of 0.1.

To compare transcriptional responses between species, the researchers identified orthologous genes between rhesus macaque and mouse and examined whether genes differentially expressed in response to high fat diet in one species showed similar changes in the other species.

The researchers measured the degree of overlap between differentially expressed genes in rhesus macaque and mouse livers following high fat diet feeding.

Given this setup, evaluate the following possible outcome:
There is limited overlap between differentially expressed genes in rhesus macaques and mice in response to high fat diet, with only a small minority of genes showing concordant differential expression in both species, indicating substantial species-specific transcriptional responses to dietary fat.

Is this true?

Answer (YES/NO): YES